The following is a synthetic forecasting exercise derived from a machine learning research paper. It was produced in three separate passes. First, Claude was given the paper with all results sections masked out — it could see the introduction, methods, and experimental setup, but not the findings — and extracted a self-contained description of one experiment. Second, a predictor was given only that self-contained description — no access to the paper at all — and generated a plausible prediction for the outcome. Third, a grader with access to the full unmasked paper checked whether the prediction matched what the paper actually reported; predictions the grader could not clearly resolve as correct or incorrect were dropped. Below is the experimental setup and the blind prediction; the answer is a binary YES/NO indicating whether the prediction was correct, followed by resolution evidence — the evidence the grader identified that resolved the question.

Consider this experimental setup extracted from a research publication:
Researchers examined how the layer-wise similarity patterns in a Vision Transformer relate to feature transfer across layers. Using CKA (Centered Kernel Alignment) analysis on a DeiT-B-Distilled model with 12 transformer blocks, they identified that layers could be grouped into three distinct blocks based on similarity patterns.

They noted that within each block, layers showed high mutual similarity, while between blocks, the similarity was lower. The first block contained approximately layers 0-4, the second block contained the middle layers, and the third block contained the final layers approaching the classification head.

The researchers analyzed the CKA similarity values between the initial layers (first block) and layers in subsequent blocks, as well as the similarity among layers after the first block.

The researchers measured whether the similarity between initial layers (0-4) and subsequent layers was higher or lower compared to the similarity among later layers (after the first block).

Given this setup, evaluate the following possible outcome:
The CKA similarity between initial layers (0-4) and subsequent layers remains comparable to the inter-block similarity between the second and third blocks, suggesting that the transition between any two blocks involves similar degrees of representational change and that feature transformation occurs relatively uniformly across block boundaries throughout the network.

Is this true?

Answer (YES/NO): NO